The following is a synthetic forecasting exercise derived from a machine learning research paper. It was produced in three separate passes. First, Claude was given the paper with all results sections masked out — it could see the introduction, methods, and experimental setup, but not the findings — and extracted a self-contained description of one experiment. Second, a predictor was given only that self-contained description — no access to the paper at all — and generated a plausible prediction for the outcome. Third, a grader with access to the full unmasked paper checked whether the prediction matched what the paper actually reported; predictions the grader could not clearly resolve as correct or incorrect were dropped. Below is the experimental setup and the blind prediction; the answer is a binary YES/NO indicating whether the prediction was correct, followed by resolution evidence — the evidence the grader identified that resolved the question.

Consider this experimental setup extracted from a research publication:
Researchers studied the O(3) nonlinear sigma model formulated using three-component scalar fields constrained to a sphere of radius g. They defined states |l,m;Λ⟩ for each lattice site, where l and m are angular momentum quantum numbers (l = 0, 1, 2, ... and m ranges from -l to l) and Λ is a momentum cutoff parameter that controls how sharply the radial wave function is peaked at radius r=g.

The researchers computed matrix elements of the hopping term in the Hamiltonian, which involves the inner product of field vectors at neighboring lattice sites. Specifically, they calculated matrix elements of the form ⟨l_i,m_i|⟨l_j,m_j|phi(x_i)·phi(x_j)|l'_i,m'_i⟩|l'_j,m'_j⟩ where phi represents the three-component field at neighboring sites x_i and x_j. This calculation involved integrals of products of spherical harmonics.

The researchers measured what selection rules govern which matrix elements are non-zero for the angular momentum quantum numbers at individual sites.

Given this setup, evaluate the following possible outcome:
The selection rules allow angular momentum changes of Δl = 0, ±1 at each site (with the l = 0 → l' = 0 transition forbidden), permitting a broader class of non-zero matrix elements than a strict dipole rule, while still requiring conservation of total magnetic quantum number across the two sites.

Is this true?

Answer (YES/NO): NO